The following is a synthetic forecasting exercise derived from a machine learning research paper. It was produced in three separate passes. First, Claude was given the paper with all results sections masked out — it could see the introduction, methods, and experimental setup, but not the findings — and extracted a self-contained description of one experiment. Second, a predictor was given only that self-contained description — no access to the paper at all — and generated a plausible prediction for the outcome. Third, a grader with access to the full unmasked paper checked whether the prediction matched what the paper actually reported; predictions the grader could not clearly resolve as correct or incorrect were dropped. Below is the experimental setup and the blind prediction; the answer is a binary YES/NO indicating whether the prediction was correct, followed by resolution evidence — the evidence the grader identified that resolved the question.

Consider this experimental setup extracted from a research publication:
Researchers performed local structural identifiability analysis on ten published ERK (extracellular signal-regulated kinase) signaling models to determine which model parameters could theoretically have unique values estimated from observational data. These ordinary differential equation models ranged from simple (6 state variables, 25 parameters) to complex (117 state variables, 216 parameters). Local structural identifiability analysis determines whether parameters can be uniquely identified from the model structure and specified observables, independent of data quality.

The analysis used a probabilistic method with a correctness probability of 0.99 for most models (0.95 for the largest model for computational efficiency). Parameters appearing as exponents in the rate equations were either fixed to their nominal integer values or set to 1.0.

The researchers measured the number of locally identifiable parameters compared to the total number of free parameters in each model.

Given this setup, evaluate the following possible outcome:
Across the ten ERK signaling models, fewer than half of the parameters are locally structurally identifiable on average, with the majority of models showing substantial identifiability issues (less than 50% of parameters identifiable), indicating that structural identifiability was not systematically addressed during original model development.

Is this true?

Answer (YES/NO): NO